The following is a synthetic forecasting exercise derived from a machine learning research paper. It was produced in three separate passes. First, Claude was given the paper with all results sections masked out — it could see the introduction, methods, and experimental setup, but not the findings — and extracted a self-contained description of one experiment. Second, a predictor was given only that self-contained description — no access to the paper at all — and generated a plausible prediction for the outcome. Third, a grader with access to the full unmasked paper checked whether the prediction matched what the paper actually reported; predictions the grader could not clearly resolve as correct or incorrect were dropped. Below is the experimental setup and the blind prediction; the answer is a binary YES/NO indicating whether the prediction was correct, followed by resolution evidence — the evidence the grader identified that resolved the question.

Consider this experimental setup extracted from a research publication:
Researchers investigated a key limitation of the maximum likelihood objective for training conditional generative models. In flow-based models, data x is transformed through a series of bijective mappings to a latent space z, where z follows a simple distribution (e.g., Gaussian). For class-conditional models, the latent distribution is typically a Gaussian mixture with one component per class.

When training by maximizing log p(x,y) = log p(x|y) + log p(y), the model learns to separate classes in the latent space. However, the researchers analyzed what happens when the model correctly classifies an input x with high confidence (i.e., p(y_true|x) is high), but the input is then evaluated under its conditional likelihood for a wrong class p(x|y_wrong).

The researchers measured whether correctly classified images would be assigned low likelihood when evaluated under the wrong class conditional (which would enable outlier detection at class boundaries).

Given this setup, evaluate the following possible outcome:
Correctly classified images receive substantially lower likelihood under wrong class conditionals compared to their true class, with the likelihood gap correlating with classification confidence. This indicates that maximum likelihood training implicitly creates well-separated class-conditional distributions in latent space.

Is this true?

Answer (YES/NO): NO